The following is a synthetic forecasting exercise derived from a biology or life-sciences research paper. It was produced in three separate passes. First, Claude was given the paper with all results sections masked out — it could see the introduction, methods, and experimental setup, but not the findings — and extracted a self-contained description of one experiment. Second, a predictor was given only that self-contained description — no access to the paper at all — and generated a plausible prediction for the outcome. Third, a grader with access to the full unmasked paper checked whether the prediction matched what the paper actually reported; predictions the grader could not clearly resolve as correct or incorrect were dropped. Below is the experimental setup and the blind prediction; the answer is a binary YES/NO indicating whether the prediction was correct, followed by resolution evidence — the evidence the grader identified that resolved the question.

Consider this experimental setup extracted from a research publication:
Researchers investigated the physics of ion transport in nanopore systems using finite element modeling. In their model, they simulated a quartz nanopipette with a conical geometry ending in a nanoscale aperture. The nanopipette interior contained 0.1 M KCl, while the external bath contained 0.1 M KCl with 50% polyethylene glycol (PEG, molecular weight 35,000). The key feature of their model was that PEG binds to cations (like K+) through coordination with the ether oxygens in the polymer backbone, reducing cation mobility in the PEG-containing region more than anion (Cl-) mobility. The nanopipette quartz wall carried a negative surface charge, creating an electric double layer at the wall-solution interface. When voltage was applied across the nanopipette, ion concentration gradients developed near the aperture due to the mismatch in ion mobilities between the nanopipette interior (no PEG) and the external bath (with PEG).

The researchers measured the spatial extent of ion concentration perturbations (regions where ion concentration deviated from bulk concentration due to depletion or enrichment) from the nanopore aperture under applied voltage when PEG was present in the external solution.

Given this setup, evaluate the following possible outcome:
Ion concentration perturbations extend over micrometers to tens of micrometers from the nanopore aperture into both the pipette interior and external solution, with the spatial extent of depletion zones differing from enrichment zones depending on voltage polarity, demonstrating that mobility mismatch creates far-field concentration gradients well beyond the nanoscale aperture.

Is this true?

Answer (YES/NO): NO